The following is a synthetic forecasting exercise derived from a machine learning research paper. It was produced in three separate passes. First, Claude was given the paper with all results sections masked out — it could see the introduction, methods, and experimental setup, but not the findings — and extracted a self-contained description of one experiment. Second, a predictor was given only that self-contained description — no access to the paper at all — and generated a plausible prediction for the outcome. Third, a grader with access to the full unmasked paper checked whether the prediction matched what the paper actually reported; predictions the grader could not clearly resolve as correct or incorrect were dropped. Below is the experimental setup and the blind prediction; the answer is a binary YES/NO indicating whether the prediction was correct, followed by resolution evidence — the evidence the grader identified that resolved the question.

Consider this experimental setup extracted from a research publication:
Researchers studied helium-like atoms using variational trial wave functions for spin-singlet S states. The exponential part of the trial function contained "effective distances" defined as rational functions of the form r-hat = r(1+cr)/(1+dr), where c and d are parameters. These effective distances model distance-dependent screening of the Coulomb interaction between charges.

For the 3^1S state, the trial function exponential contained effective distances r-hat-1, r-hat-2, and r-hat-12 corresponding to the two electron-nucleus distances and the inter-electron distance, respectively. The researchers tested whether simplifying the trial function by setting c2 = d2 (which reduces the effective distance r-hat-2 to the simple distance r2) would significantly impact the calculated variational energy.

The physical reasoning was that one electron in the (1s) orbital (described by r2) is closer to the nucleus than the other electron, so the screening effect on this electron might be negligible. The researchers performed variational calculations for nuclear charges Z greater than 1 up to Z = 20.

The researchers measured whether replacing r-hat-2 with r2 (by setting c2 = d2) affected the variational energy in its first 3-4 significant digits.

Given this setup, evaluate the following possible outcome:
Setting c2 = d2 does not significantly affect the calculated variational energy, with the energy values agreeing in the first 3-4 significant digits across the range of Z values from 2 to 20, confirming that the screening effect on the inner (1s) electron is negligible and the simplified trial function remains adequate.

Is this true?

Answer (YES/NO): YES